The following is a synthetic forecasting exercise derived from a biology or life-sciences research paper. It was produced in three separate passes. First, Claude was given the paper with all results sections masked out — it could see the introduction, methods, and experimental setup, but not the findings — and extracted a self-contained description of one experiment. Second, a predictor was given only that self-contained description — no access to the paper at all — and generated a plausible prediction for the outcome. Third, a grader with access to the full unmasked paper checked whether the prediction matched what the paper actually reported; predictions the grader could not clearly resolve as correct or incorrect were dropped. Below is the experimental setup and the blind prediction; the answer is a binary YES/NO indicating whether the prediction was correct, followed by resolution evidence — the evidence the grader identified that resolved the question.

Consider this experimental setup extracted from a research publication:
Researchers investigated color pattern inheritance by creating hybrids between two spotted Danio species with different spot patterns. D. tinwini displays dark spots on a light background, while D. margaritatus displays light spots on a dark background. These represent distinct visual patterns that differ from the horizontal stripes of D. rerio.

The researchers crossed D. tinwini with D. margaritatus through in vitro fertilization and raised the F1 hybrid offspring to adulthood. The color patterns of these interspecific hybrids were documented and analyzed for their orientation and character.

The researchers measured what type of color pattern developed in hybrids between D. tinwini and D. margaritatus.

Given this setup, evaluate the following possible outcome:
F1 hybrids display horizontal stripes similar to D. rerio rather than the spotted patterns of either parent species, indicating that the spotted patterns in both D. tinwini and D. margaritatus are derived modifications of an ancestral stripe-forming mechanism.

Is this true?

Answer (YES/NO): YES